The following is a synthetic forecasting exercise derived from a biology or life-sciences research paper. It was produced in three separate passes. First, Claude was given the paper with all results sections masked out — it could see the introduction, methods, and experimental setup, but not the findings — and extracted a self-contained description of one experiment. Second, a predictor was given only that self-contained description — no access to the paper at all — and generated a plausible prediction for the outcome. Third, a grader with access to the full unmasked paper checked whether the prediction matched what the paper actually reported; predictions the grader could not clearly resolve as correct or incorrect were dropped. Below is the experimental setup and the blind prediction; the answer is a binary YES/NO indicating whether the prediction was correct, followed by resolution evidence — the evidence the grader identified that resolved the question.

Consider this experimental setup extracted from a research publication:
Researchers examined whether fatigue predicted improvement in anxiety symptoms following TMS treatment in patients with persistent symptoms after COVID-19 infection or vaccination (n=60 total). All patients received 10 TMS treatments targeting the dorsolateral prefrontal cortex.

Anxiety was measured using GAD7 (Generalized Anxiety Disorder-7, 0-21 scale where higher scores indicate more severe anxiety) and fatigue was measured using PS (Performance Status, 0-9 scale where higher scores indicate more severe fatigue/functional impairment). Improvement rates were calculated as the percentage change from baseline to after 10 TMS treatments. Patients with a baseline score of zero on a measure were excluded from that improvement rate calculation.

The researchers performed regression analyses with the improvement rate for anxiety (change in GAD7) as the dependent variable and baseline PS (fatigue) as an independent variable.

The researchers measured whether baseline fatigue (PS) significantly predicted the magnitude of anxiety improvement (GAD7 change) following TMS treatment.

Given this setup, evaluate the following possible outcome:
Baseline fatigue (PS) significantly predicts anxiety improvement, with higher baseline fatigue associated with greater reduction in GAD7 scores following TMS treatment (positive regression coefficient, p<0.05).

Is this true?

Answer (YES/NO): NO